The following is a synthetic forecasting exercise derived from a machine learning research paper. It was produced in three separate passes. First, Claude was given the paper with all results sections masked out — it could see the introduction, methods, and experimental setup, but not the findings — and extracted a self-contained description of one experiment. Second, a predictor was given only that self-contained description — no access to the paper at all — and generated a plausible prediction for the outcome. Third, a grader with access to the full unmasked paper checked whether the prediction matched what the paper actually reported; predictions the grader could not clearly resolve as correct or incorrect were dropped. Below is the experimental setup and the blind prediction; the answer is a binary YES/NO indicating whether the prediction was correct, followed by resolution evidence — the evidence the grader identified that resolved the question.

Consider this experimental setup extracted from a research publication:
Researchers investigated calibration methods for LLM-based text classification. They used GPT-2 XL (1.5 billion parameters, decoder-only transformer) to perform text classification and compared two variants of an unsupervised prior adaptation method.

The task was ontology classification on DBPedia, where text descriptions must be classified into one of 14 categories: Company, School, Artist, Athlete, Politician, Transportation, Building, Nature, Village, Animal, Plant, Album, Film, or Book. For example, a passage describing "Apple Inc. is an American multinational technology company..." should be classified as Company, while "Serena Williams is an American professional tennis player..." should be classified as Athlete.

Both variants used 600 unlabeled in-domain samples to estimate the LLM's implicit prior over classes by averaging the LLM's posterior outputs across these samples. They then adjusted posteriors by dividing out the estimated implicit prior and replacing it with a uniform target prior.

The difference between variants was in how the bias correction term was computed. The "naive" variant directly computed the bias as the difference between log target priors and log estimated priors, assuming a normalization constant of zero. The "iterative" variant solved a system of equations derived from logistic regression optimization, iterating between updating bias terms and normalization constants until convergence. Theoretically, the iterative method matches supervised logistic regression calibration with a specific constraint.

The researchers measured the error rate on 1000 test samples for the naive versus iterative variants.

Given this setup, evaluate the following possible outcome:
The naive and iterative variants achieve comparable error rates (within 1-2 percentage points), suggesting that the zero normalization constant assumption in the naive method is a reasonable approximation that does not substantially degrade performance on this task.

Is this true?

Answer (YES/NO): YES